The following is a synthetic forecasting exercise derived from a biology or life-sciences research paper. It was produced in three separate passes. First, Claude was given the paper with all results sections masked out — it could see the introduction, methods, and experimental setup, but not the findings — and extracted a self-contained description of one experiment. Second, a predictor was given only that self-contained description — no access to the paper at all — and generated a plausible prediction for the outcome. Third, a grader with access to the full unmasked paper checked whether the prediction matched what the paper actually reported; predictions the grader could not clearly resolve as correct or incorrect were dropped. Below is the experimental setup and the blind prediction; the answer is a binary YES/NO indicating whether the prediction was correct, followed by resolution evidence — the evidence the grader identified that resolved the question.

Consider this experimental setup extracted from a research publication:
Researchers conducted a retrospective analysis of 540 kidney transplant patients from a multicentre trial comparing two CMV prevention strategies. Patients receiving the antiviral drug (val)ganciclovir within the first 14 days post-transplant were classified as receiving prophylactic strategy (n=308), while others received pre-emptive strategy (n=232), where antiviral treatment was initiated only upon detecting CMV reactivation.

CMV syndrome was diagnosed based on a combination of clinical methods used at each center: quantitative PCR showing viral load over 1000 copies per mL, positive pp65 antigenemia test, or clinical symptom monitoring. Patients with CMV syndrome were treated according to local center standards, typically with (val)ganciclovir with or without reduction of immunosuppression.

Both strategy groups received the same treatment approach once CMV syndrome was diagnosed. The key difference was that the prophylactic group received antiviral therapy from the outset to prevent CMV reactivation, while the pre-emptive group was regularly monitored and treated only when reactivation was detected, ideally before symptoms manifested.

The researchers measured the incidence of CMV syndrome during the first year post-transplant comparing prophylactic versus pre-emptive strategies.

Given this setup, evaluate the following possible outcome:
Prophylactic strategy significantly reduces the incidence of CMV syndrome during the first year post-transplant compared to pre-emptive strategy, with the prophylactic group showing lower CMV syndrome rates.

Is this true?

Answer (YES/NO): NO